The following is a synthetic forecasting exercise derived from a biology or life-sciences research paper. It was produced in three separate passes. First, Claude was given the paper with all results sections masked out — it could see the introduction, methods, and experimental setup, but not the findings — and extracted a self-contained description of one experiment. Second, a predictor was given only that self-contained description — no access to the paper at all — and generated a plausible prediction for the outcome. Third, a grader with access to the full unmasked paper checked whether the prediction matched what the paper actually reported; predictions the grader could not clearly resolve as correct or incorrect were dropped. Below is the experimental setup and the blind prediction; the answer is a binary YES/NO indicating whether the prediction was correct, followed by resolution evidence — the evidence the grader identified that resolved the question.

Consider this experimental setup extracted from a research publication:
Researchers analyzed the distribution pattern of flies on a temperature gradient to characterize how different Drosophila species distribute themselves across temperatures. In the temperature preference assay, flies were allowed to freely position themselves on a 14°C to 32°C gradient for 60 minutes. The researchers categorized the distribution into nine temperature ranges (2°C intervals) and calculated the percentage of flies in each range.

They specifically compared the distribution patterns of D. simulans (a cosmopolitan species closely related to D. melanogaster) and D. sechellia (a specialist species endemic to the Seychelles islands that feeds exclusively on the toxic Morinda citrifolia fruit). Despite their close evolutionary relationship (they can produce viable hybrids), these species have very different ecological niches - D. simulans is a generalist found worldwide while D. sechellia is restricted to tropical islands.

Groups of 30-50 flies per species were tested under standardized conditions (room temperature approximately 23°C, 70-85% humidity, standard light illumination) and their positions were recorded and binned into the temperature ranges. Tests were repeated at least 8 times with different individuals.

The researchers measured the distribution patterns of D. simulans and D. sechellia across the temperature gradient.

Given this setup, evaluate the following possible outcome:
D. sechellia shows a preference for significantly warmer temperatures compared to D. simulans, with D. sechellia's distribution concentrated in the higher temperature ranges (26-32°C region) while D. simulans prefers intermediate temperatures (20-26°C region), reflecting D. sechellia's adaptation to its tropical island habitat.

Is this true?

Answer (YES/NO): NO